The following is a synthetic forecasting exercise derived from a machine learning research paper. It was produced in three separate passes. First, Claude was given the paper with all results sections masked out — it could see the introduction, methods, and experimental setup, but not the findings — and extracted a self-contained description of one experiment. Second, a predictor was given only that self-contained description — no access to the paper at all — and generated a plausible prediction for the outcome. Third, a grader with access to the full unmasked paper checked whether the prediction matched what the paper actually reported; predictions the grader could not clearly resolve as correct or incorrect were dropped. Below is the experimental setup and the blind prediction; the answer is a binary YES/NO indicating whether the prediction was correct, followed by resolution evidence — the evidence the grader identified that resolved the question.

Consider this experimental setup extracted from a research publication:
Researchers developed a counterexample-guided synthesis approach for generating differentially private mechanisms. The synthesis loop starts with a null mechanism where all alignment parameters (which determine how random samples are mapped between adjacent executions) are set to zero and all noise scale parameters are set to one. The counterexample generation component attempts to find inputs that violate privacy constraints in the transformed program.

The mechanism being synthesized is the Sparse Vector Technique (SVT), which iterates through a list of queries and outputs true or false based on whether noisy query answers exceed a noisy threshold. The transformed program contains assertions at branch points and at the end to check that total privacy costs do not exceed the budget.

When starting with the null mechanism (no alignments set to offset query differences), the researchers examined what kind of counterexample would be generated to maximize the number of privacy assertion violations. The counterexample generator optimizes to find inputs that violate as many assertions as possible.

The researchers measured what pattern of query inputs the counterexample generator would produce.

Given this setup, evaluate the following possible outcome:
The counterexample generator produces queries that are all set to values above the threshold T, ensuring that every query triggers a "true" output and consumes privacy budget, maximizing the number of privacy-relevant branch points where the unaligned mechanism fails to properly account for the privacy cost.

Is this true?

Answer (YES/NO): YES